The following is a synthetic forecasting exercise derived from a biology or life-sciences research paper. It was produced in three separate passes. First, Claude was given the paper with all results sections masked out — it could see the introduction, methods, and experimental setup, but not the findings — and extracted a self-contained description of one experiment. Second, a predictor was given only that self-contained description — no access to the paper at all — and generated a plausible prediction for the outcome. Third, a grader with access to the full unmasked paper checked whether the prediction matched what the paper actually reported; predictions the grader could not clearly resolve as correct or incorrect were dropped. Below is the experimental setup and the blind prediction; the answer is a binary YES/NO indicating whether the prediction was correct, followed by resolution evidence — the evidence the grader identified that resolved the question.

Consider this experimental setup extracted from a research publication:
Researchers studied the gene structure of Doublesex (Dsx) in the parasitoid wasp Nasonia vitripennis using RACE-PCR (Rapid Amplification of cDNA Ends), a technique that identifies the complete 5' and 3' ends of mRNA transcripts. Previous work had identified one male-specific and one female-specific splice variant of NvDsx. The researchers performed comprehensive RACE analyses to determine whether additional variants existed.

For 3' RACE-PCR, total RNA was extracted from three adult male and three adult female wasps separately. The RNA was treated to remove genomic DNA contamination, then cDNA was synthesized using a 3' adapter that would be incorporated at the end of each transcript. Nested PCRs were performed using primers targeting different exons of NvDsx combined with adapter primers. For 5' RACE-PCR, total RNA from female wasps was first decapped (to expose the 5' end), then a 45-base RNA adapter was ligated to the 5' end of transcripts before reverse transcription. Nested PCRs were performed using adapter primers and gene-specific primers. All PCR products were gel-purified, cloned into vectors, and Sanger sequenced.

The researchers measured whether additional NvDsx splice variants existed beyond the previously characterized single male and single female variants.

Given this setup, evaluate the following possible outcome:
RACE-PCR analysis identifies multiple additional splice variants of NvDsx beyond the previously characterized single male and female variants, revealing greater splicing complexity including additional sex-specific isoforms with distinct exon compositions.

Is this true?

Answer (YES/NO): YES